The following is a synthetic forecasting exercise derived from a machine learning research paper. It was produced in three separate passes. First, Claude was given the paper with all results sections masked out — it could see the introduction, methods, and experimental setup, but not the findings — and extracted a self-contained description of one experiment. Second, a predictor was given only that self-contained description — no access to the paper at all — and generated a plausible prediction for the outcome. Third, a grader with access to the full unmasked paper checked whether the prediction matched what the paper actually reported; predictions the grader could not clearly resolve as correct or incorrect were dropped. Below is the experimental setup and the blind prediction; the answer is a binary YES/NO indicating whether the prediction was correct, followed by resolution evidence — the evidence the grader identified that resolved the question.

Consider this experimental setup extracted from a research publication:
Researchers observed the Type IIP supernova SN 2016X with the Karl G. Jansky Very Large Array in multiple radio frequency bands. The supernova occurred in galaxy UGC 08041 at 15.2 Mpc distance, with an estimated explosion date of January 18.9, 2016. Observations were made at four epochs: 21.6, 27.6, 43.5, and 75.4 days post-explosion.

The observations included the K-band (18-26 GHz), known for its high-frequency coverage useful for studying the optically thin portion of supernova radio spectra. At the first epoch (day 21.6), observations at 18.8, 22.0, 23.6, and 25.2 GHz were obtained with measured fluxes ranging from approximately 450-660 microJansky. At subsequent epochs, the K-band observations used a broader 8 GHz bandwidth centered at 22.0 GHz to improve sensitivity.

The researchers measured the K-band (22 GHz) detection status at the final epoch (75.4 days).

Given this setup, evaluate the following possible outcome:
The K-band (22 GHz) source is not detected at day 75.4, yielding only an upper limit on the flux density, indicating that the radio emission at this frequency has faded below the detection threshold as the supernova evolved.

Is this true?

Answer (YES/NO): YES